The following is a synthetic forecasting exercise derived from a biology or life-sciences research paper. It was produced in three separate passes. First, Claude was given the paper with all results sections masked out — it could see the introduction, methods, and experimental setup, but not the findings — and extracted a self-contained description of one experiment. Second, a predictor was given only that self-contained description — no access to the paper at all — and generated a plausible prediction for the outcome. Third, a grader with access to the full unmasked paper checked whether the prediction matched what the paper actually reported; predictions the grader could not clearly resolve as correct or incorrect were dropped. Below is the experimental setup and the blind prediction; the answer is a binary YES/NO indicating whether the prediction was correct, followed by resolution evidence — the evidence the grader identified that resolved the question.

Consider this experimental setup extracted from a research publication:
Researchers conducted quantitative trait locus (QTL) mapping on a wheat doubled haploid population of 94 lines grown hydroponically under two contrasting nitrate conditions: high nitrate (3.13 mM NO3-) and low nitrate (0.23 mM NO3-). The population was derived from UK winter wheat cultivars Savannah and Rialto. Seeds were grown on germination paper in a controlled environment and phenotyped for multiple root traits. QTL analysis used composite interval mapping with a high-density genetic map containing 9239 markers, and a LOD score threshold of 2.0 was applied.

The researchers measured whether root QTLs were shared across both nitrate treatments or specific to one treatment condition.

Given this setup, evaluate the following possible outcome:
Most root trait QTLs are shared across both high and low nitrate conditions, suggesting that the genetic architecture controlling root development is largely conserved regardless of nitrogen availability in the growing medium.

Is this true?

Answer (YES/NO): NO